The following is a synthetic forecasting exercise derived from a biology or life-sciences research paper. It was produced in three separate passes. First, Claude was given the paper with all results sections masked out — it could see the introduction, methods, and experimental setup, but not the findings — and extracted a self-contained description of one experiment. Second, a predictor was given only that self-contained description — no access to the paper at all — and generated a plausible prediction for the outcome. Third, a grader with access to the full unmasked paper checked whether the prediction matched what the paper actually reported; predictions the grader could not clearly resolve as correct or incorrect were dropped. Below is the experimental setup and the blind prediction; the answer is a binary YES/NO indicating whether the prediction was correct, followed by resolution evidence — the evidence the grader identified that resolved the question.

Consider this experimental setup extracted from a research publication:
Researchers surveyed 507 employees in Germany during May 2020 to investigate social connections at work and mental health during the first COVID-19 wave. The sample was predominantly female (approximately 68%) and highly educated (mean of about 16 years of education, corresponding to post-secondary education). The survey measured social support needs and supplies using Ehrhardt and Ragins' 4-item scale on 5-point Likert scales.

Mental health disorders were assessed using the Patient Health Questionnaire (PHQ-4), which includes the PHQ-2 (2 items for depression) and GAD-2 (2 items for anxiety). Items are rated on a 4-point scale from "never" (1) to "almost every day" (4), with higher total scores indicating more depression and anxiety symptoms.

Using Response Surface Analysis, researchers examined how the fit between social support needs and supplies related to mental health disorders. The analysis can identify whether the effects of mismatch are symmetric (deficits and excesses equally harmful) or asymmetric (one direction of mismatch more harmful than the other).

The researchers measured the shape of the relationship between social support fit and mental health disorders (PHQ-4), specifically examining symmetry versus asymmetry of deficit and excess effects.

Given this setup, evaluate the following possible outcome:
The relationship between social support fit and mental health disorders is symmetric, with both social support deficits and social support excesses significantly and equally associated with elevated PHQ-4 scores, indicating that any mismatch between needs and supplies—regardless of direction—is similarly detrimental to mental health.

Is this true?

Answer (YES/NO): NO